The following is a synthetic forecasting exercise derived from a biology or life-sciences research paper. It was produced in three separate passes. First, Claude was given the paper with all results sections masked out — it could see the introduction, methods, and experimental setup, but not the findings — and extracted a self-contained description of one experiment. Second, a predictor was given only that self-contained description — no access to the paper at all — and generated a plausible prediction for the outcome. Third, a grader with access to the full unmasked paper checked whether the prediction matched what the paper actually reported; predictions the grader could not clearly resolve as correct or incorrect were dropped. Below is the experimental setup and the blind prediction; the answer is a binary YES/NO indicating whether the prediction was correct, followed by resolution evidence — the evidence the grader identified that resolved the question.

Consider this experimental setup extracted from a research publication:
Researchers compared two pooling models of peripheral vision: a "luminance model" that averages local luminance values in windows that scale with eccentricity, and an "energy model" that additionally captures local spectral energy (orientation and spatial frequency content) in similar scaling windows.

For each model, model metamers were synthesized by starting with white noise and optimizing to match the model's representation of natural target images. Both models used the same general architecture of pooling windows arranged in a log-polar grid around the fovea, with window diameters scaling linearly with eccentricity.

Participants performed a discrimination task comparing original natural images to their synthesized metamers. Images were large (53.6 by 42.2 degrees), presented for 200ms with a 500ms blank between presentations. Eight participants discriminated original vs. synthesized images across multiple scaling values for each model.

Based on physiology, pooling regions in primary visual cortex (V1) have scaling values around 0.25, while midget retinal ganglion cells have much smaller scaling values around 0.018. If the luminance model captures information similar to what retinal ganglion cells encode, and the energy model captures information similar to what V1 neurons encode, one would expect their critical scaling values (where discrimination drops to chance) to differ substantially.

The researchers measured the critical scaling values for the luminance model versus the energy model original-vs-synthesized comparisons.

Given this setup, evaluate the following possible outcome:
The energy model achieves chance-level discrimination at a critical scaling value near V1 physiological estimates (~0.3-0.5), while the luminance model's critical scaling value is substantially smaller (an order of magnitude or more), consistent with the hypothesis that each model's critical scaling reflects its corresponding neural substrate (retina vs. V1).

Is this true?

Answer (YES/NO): NO